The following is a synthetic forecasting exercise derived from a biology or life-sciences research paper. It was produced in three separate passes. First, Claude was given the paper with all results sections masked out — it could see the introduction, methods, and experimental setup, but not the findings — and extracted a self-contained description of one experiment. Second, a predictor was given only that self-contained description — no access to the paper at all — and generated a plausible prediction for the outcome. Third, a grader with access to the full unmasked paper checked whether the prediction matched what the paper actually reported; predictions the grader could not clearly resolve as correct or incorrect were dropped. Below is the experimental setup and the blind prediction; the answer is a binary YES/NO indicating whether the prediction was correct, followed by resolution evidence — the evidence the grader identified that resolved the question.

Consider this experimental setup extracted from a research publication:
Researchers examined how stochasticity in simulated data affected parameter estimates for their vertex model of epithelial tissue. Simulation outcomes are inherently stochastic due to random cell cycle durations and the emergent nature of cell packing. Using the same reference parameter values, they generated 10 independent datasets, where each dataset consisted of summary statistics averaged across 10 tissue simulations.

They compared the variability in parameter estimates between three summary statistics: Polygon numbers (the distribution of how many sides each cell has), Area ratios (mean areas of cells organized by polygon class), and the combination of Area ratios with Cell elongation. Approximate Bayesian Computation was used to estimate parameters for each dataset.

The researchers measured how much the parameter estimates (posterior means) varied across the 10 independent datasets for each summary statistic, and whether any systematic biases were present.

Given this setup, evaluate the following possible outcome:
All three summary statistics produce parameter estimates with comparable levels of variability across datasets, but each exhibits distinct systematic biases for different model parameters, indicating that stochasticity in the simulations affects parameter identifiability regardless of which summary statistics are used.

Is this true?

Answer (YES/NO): NO